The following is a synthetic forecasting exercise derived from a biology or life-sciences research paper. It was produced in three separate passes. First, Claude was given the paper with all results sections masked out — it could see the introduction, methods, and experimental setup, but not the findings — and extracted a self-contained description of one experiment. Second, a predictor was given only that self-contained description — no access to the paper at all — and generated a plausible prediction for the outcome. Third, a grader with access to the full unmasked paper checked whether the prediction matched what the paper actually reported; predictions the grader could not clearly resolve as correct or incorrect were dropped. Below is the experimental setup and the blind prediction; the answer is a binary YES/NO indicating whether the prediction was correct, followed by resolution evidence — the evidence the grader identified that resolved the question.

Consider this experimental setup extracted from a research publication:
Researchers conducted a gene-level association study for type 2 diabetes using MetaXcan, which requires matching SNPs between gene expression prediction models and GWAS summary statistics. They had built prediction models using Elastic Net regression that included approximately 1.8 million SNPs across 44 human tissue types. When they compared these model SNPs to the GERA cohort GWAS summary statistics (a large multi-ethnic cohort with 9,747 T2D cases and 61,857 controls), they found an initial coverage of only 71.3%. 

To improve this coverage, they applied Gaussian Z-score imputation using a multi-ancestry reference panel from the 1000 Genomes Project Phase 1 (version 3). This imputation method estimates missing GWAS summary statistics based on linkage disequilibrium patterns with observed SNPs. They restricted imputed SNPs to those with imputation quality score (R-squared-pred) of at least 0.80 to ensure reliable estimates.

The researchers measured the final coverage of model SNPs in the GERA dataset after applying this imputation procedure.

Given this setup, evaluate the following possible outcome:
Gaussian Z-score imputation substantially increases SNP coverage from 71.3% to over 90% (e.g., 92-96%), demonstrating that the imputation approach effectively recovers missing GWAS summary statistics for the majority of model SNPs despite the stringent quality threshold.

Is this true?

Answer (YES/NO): YES